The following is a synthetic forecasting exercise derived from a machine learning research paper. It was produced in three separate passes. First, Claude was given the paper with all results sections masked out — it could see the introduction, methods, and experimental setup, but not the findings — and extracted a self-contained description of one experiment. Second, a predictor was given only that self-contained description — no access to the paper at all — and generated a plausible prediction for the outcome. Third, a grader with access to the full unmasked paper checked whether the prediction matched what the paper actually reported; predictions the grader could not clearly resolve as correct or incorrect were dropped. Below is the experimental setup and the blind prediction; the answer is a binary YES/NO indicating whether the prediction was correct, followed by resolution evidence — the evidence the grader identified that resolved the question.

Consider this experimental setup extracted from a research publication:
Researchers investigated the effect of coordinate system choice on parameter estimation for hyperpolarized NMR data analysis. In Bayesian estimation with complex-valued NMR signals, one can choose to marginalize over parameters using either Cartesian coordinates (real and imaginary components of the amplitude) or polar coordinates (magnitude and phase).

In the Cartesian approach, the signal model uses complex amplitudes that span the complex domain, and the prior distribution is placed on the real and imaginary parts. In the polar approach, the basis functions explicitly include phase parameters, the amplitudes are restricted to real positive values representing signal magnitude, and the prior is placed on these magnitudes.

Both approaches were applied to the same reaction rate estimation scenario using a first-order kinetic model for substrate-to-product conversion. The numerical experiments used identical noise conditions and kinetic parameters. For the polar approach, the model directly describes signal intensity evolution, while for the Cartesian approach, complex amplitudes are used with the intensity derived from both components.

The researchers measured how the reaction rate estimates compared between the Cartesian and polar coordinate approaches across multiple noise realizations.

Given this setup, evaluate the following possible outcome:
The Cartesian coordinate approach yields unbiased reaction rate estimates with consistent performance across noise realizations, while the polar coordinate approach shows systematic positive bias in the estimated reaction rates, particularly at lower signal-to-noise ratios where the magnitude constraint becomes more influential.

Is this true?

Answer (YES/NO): NO